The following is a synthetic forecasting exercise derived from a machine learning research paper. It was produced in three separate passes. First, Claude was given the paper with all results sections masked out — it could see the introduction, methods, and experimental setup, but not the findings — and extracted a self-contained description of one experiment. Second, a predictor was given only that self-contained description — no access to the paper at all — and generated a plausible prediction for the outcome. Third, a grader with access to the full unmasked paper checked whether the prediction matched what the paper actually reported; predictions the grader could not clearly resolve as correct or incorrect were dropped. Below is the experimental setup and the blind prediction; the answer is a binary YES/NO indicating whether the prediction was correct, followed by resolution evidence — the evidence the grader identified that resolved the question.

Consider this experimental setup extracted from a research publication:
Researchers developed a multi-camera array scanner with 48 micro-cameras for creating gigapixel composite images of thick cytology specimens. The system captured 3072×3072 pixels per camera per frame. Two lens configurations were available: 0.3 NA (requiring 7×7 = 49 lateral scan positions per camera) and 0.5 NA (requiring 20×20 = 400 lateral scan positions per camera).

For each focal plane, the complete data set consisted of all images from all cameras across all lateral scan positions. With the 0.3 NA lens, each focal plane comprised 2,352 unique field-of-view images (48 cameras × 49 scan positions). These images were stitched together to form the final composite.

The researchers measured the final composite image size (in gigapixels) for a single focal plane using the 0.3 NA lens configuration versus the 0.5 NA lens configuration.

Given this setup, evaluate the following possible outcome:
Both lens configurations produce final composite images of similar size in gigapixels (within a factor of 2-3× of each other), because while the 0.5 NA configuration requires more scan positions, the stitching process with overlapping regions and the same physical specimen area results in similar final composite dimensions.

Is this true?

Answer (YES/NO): NO